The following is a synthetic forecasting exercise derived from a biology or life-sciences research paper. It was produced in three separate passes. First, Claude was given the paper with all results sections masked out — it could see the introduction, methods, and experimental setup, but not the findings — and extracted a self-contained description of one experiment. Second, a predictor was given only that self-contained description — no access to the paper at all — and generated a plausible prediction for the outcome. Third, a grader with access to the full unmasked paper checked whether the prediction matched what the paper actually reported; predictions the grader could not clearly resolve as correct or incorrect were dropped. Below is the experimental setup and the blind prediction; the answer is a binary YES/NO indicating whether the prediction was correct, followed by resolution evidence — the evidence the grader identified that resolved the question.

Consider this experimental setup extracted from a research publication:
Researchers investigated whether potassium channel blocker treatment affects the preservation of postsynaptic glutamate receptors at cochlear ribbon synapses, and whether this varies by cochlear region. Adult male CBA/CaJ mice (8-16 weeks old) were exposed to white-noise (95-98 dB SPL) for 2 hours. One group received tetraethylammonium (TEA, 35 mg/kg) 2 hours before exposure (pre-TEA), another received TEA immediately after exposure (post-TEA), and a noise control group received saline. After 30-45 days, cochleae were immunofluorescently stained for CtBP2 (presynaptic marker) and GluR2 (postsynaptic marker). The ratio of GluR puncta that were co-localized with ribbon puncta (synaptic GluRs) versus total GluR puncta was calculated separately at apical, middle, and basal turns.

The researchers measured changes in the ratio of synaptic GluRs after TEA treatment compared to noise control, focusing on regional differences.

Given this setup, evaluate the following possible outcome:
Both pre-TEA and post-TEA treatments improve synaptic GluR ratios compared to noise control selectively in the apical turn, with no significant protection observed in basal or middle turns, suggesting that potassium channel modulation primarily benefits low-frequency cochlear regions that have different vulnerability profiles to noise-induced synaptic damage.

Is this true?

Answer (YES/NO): NO